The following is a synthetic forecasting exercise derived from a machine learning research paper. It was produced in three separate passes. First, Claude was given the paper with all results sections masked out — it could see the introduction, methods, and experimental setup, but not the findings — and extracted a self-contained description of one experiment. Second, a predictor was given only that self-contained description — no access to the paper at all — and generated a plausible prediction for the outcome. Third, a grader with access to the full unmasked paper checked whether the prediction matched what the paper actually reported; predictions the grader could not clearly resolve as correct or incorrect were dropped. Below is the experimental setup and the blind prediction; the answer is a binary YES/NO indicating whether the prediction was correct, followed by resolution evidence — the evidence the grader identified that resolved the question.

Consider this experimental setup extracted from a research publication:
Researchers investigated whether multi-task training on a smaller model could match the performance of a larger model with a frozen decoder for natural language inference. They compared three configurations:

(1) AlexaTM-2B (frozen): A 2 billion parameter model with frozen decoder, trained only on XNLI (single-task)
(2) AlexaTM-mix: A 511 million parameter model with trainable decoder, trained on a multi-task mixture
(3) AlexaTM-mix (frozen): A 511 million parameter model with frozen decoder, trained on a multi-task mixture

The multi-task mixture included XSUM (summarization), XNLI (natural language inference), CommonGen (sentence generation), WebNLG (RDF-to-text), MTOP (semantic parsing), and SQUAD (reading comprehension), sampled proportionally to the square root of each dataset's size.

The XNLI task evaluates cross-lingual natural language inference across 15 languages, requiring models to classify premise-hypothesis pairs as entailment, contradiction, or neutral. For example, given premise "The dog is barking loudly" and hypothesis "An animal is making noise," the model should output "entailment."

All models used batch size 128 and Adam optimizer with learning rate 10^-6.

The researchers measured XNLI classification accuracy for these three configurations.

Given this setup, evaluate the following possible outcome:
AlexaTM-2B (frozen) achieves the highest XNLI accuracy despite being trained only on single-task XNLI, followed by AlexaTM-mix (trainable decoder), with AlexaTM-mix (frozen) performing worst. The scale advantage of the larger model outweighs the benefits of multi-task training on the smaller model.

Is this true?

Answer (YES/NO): NO